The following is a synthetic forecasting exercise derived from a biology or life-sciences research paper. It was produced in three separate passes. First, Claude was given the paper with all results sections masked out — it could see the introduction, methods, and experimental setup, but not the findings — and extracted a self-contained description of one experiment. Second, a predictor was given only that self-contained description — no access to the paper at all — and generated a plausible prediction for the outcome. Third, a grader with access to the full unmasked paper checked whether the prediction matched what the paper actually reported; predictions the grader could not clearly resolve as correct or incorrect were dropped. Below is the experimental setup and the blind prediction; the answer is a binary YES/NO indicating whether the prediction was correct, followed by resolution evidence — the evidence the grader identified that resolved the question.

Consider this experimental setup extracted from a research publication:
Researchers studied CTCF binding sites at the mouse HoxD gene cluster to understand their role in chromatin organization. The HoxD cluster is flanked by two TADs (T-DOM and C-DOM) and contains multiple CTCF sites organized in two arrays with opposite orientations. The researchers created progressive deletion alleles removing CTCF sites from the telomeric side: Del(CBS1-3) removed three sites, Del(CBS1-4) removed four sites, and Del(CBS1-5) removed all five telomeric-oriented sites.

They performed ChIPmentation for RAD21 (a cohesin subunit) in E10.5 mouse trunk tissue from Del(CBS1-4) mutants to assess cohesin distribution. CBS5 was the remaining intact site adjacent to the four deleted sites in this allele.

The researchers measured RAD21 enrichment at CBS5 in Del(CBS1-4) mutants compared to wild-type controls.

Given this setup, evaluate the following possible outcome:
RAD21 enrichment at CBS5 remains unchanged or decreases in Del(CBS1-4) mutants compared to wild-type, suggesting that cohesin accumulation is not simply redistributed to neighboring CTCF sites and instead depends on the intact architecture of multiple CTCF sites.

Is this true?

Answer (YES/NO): NO